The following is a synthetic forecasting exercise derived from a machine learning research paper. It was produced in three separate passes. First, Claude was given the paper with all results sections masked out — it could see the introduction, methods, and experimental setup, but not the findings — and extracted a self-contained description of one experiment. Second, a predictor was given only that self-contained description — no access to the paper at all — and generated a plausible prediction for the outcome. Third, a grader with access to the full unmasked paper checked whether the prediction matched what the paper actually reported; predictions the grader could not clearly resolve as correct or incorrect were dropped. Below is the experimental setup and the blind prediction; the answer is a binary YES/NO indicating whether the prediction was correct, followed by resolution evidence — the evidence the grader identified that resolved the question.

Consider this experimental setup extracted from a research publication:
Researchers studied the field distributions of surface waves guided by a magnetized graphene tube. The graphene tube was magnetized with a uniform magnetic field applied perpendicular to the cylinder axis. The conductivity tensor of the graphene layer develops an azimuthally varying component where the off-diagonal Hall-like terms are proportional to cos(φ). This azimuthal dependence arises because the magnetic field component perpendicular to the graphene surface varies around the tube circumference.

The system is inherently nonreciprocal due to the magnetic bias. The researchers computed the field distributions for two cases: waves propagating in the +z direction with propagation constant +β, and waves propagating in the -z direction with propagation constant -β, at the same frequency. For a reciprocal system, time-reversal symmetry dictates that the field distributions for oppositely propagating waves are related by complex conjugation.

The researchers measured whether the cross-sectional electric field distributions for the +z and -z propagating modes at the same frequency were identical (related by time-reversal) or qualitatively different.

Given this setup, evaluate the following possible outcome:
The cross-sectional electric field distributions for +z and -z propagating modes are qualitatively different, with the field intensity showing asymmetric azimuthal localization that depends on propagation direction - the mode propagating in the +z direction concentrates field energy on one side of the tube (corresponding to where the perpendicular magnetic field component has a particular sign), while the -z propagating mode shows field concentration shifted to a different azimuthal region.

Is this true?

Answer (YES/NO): YES